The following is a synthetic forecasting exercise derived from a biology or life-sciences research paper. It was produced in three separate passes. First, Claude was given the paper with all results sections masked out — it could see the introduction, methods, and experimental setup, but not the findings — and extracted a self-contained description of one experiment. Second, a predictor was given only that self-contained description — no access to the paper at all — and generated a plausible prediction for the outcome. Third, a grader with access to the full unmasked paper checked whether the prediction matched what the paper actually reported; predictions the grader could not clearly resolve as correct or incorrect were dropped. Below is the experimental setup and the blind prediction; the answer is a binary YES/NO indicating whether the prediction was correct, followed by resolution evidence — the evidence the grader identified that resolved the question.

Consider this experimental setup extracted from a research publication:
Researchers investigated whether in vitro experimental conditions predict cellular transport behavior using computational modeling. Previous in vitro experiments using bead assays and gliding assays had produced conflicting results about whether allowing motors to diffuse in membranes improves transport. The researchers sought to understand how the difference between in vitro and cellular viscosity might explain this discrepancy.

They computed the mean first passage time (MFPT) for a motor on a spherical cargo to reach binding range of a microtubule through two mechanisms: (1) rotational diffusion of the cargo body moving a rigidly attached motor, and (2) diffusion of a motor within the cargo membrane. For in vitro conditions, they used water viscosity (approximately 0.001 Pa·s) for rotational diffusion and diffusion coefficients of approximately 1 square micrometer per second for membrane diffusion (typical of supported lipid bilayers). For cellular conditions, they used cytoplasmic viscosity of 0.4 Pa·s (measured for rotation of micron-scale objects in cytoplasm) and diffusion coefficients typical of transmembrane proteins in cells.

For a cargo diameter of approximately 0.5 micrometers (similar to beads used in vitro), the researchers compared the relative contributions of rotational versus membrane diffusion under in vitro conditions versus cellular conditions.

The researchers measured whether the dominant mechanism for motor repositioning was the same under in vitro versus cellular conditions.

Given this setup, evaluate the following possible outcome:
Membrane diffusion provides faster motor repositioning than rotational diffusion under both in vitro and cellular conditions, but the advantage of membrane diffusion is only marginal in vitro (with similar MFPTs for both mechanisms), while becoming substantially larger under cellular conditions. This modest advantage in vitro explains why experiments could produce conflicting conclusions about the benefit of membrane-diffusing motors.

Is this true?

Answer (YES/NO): NO